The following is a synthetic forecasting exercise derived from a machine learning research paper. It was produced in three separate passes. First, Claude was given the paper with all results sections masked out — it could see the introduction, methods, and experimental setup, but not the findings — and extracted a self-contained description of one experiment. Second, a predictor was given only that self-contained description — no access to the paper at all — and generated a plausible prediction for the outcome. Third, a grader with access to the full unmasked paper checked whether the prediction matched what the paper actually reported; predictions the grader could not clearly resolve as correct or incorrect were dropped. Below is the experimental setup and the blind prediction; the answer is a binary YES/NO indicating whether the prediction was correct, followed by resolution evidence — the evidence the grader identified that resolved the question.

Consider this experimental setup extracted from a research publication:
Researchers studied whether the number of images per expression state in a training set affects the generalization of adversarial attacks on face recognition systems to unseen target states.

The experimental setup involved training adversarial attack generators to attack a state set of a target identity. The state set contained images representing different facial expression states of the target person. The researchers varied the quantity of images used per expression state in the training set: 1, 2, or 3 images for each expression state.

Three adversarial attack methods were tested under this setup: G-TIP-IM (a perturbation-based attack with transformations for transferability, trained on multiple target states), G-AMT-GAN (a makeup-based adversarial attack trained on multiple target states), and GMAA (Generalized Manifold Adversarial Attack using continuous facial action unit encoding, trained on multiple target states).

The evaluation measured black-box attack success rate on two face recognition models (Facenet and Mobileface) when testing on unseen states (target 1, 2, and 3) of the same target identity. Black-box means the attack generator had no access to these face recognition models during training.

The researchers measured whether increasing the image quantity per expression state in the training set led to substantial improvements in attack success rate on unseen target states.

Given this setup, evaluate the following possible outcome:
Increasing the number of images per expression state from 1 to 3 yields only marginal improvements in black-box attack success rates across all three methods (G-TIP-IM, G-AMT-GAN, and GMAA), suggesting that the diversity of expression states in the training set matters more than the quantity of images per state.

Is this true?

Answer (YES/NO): YES